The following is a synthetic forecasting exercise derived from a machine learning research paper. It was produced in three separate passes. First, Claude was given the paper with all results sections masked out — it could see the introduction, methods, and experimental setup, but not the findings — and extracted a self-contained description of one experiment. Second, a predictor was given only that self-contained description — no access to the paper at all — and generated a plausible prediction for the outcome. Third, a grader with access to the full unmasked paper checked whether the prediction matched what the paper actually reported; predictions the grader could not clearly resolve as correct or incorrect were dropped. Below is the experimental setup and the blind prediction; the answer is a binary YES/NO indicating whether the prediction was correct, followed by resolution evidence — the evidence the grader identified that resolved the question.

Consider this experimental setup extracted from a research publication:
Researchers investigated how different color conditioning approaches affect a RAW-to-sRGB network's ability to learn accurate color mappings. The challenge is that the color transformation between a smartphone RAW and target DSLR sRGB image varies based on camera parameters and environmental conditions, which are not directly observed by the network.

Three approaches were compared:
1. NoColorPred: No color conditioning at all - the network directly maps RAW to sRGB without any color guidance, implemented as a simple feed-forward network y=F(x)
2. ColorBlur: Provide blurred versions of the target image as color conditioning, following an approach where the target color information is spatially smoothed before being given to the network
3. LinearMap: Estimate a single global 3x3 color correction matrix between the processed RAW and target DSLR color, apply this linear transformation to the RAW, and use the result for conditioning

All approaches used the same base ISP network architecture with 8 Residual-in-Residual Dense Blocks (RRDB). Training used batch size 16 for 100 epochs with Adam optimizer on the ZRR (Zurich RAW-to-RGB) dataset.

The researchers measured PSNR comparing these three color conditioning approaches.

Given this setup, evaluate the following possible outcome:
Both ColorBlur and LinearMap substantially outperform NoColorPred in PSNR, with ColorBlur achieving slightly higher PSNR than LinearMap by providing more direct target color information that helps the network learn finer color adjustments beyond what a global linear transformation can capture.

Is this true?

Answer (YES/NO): NO